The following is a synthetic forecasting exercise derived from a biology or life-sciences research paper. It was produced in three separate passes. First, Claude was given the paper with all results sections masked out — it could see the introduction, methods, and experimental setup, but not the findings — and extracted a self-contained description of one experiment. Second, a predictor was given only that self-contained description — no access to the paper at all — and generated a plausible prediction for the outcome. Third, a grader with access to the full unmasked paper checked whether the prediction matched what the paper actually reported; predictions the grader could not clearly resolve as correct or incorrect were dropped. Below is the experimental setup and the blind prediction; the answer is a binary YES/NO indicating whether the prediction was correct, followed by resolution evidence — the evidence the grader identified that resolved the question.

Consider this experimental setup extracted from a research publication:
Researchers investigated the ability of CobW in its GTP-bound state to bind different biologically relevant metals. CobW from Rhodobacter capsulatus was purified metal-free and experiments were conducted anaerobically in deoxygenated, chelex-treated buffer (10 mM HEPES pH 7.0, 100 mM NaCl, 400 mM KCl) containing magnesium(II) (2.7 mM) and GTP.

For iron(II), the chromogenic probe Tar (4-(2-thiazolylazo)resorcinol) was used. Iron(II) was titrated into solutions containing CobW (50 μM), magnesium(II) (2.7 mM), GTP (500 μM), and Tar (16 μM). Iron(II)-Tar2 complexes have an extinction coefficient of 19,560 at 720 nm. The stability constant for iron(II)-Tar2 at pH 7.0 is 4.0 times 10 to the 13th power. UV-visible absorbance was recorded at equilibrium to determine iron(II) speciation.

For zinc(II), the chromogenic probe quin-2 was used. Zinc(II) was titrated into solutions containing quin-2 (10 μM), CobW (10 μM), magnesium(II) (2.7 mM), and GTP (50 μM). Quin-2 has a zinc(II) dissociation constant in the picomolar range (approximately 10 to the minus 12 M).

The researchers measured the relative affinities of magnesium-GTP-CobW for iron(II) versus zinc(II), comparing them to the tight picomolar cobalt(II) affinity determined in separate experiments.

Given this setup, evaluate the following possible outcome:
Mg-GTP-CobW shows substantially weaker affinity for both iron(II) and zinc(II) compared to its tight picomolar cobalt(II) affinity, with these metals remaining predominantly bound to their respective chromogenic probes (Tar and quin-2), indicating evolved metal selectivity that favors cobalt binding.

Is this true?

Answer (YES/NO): NO